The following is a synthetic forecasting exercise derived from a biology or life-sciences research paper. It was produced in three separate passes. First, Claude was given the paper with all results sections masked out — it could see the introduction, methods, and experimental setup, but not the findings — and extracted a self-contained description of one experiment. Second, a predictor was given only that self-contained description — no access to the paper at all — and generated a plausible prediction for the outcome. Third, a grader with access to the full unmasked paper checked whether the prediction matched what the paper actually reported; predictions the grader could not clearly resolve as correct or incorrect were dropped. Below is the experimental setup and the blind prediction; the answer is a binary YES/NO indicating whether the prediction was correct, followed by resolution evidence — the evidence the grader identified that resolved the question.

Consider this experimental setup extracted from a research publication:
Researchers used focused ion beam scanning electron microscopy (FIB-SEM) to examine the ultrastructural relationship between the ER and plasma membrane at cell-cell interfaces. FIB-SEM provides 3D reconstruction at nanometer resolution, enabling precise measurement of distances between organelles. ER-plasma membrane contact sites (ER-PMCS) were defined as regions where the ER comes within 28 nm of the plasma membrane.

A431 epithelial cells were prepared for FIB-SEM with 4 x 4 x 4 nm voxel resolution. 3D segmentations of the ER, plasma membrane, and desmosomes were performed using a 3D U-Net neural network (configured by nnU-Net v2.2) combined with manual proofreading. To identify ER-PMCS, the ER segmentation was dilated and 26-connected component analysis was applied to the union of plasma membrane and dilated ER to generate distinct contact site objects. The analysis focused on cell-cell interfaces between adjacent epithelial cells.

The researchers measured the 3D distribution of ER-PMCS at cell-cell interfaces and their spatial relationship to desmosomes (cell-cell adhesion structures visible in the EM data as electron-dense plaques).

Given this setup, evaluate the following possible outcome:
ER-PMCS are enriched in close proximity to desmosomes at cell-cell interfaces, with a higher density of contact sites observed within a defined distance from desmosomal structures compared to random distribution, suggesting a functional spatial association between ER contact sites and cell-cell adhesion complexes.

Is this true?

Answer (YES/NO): YES